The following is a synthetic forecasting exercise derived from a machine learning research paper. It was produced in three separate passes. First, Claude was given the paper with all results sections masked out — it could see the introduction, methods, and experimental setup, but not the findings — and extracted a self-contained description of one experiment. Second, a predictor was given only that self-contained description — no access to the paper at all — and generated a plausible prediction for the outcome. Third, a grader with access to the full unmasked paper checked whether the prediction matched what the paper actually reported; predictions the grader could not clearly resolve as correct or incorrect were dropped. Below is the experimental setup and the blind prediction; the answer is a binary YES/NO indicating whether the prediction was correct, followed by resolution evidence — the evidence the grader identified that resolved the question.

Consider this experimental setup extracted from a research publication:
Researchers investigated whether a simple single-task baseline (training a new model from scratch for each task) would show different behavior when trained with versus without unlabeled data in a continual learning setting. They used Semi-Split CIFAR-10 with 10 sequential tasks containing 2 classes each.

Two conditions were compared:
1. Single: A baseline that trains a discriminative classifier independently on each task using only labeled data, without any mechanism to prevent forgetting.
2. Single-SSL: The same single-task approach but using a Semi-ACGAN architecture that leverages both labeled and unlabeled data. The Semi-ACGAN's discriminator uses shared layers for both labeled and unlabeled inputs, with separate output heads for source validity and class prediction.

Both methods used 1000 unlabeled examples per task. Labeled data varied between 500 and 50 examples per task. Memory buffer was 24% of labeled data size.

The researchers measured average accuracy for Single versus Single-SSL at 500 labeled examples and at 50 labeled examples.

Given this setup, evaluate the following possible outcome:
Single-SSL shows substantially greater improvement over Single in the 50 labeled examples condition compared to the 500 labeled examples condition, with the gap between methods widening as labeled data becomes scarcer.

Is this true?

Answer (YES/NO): NO